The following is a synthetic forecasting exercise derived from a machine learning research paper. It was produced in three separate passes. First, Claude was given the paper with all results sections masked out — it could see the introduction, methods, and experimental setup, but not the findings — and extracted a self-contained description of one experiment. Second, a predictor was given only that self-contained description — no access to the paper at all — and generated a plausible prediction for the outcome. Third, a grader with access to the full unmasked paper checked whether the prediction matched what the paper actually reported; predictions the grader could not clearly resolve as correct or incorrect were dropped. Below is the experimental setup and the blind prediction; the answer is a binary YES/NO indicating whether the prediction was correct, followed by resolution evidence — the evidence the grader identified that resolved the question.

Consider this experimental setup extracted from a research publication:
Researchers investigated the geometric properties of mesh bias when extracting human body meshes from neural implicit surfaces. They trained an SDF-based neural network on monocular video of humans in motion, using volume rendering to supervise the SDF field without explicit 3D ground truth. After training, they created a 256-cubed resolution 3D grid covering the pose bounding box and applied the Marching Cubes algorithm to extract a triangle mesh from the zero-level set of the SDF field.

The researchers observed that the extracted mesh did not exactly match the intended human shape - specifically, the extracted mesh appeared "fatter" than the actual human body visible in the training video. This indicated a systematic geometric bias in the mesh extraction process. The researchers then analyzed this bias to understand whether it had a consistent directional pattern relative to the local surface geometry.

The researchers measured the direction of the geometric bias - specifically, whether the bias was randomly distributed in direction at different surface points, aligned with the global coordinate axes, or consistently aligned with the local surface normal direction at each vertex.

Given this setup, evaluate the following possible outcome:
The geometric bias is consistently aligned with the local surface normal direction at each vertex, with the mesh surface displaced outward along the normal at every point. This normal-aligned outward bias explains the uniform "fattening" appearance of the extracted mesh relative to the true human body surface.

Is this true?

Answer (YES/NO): YES